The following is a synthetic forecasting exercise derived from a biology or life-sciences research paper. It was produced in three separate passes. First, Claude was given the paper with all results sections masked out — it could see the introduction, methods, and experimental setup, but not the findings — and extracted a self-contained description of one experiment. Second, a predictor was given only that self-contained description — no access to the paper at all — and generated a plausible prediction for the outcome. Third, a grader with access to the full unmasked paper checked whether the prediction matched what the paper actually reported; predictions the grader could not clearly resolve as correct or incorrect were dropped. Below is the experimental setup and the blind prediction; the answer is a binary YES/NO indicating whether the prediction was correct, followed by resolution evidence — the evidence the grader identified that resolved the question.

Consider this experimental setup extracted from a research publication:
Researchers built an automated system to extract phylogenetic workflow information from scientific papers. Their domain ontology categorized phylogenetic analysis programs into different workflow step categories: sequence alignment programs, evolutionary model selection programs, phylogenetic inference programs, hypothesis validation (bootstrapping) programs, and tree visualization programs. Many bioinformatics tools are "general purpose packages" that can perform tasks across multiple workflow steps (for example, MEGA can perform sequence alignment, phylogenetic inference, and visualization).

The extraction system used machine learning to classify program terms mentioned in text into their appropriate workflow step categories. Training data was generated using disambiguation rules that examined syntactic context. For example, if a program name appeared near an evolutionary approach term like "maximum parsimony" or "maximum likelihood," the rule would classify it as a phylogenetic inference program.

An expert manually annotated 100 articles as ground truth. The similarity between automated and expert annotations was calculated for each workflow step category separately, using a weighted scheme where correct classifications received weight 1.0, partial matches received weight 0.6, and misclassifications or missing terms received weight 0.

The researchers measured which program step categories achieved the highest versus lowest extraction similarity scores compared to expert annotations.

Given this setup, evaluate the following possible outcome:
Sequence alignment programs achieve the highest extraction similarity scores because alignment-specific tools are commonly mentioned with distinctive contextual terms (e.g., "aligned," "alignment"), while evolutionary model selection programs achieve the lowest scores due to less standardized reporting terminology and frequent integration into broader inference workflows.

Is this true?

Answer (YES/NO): NO